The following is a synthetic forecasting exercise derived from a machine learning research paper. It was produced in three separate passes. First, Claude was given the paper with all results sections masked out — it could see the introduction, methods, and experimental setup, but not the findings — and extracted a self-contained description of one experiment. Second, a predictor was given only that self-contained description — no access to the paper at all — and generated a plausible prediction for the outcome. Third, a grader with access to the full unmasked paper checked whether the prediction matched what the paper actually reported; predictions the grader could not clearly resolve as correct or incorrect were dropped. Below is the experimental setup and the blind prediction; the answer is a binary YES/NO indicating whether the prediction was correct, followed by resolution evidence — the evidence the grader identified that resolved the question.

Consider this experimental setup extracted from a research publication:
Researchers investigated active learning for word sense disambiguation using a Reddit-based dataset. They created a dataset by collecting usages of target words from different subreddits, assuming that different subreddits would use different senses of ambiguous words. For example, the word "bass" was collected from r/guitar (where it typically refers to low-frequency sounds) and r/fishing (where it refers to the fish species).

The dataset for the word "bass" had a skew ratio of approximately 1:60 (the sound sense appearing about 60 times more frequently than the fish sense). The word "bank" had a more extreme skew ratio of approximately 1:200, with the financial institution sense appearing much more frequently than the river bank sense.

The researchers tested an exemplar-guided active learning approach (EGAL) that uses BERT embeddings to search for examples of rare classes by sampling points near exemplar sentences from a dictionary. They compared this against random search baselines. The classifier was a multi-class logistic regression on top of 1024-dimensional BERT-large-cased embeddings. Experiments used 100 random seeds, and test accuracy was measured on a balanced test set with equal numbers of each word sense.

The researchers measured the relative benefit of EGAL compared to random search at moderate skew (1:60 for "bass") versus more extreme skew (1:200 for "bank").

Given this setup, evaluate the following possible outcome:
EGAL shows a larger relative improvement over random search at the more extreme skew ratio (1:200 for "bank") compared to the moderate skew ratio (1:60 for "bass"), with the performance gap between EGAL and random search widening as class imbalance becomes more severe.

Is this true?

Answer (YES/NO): YES